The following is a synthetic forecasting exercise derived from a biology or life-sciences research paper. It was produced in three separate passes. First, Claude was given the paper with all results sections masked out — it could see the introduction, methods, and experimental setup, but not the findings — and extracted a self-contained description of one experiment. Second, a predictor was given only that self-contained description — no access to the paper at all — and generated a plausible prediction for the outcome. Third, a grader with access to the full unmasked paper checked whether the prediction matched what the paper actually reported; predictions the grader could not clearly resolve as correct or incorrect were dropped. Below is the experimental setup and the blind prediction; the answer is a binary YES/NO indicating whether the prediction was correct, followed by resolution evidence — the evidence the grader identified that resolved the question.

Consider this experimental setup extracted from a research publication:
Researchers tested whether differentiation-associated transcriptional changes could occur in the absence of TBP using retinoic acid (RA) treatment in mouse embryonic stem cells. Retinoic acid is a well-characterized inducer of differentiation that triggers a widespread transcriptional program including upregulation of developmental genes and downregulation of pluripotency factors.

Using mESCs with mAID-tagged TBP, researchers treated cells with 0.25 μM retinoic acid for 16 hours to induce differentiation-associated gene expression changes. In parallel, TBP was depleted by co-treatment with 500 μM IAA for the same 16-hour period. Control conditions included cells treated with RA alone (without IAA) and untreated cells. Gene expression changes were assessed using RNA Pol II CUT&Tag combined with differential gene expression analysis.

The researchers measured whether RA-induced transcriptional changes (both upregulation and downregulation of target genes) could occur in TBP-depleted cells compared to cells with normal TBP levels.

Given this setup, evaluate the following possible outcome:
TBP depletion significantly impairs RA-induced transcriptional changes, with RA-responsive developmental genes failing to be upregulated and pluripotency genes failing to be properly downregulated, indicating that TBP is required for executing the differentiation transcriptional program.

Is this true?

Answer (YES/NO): NO